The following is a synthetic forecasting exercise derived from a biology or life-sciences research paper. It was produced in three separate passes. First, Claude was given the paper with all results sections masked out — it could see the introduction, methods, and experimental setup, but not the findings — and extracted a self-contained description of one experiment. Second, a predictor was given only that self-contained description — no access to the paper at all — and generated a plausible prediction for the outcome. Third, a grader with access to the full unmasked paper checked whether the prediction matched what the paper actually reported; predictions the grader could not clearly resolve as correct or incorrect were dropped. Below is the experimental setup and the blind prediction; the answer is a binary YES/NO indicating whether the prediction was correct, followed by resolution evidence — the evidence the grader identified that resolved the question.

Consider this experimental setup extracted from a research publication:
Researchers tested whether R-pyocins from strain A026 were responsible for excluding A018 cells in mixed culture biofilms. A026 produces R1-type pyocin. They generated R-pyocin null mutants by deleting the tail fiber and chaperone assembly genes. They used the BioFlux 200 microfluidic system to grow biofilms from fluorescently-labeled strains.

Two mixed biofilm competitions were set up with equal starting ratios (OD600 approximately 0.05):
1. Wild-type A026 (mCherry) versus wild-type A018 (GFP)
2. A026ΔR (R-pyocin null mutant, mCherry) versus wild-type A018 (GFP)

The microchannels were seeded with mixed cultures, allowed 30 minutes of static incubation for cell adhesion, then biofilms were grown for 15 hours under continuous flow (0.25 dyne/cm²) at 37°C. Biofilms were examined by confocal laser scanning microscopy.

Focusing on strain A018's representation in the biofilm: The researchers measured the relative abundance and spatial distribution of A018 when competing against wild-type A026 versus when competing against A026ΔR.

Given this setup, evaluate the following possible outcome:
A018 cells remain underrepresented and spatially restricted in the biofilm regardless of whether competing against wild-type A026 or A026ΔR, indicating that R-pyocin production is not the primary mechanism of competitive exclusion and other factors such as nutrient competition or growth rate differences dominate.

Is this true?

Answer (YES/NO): NO